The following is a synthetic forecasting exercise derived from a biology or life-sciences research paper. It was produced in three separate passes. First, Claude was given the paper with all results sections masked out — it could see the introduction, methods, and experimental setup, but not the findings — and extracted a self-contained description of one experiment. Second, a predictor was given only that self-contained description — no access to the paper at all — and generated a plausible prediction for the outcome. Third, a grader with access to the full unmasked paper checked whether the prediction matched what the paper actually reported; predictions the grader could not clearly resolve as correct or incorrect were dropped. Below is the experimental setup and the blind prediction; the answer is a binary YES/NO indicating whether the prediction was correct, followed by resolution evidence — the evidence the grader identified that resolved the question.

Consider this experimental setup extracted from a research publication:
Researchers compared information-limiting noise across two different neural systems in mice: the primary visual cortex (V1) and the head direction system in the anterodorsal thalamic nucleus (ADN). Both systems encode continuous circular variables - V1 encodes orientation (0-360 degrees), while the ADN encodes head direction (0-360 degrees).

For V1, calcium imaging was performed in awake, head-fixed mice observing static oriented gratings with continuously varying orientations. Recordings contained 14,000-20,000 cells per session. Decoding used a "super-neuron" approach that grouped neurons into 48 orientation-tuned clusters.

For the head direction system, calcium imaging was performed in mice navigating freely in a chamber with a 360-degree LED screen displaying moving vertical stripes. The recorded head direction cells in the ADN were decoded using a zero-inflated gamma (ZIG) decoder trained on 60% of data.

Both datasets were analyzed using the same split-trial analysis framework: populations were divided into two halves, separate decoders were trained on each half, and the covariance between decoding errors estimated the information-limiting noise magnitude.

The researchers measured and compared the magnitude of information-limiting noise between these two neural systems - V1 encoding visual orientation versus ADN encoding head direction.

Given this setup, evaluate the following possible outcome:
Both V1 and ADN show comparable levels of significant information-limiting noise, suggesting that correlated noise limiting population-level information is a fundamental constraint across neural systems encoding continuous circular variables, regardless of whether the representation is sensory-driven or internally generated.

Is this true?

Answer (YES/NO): NO